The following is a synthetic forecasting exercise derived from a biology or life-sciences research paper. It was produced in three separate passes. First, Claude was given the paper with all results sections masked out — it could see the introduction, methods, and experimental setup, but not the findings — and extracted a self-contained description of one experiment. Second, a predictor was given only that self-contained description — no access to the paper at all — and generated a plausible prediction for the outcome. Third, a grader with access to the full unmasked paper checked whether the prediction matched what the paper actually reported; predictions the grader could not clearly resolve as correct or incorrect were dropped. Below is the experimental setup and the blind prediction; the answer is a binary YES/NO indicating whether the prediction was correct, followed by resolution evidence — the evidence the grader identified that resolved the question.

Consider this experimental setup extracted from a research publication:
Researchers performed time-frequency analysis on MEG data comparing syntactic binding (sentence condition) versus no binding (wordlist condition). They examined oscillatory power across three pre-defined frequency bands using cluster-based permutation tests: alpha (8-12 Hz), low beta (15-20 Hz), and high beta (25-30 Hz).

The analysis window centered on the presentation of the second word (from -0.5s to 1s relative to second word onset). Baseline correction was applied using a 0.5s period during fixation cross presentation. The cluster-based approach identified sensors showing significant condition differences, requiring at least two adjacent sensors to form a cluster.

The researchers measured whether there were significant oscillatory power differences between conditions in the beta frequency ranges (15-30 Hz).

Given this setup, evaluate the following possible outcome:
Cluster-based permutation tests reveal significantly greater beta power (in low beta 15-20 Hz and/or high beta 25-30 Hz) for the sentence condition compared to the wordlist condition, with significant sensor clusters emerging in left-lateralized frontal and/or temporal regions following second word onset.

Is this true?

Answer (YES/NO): NO